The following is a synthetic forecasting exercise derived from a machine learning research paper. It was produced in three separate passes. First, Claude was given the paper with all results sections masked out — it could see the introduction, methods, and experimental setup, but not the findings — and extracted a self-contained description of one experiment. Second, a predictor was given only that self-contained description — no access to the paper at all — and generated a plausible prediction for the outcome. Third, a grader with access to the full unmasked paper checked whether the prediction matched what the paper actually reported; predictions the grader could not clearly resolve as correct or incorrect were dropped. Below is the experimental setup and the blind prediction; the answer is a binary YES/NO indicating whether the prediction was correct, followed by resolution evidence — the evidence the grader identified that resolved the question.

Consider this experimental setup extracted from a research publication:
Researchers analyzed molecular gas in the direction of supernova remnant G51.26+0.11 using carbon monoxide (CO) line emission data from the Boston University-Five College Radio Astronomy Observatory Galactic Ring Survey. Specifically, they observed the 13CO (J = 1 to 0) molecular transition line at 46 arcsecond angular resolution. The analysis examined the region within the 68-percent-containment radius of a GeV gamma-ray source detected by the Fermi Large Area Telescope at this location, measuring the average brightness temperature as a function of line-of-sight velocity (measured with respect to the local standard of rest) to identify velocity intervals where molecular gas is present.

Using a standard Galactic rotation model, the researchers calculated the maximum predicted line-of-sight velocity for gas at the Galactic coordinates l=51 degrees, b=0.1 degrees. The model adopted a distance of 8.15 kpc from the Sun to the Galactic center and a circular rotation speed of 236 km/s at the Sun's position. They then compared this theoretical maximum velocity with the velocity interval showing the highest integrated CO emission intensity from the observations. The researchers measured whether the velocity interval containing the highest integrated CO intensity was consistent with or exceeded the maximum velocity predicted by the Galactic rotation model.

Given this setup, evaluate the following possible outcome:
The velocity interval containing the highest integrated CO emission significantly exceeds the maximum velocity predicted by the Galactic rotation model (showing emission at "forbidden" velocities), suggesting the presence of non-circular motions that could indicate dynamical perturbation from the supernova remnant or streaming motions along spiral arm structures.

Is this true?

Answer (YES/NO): NO